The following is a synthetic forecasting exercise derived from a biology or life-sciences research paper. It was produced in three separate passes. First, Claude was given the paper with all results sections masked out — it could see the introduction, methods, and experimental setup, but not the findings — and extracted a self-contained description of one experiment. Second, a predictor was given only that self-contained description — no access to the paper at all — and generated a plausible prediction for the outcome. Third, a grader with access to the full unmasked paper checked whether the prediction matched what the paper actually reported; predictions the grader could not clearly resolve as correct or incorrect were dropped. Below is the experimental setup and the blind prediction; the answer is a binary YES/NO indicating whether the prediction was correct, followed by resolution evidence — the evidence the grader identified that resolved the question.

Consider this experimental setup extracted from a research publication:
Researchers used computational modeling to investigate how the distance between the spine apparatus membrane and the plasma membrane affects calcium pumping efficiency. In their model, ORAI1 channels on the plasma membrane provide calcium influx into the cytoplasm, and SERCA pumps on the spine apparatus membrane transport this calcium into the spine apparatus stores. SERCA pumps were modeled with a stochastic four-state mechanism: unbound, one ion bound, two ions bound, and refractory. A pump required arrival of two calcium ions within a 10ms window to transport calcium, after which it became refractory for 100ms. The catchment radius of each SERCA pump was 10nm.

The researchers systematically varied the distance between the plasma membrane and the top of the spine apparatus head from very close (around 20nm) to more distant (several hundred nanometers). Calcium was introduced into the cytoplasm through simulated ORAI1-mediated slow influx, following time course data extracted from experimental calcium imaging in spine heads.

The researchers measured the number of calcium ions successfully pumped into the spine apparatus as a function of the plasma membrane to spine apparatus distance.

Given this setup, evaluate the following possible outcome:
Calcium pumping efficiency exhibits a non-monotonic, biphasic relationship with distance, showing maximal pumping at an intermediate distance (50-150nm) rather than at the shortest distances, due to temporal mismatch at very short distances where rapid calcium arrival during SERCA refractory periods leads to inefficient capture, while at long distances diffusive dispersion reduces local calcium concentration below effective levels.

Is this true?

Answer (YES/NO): NO